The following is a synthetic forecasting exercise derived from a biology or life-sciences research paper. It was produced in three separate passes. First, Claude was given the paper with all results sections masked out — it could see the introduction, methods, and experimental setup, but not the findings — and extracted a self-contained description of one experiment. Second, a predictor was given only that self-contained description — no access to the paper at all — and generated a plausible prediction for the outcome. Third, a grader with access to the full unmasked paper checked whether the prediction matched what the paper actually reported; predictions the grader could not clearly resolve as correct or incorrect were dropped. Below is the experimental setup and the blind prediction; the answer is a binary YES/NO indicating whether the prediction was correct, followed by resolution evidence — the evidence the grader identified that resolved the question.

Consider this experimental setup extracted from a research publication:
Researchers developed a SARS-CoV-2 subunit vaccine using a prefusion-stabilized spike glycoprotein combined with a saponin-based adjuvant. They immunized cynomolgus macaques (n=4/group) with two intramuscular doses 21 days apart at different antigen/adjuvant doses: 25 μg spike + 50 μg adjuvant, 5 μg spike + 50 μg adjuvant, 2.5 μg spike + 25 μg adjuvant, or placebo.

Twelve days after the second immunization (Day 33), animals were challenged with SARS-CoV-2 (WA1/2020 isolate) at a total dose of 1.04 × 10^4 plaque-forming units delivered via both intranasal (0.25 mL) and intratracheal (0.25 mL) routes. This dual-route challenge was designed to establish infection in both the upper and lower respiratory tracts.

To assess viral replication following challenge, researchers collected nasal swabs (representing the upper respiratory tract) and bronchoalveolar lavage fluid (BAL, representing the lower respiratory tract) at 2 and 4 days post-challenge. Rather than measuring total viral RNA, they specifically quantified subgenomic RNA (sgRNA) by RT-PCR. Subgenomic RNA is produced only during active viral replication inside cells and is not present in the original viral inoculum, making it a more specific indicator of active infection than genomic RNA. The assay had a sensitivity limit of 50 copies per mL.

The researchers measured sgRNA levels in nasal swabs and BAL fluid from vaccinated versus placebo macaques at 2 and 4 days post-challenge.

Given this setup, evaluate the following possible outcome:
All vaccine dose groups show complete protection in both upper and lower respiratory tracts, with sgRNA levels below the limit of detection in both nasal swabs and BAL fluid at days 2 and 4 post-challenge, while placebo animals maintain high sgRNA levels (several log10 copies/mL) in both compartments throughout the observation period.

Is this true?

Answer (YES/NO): NO